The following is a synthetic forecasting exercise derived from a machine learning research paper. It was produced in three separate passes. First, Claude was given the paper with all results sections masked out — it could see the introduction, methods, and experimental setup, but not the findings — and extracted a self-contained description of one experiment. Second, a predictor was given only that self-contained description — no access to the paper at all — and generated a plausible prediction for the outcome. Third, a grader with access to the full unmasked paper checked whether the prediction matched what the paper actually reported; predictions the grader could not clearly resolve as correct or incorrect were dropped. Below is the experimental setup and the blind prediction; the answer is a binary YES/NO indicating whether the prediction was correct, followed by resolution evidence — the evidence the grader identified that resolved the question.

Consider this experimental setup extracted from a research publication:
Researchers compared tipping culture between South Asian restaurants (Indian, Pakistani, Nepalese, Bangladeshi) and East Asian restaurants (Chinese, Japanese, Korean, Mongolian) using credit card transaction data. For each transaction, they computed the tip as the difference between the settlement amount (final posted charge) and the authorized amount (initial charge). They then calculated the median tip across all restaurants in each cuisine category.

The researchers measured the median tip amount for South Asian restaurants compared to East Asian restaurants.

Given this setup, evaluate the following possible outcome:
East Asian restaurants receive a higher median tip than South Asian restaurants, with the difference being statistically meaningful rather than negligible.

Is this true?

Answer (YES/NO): NO